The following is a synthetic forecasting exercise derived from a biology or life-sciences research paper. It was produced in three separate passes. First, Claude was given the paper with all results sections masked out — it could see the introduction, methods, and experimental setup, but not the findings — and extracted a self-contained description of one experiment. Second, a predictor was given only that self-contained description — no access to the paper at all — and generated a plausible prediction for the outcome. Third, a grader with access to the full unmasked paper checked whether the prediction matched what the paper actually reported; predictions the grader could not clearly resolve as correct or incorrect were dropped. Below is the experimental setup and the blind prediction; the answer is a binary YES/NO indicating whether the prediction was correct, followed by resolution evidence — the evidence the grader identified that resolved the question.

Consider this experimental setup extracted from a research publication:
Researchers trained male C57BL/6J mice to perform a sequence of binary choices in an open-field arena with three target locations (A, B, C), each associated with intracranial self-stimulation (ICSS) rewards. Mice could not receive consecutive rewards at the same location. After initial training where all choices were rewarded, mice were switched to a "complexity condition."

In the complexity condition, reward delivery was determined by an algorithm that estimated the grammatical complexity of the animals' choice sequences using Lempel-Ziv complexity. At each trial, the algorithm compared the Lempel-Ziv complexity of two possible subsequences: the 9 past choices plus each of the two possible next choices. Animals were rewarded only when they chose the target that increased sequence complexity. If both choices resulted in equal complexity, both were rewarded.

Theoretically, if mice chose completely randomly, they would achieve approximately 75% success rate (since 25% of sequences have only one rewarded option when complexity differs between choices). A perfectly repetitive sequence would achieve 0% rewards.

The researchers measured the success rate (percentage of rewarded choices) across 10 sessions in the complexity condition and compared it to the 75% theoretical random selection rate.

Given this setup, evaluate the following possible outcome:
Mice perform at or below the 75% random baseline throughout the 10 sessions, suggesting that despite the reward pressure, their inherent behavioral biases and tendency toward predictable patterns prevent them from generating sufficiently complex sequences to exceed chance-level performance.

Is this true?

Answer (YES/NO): NO